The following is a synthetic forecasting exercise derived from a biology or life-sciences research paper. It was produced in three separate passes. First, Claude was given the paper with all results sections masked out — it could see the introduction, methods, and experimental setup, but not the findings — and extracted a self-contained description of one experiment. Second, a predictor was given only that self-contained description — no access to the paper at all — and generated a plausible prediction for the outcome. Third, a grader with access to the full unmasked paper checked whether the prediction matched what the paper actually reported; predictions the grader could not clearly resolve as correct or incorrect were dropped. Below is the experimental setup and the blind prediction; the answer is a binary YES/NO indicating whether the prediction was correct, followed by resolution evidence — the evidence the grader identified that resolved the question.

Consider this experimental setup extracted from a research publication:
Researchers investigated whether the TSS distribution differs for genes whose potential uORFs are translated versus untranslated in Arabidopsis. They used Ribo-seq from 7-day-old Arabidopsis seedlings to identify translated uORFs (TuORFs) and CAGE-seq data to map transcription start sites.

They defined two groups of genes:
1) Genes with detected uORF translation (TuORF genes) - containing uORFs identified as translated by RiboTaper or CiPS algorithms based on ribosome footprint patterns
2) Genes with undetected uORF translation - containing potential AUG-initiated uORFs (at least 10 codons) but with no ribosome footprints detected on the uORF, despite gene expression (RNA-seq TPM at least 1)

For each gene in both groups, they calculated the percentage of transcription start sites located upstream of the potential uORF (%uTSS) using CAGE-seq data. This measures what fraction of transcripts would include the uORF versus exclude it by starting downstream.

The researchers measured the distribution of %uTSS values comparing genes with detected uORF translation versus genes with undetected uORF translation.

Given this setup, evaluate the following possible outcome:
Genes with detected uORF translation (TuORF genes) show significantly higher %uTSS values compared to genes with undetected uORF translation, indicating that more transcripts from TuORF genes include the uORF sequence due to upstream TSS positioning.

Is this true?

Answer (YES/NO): YES